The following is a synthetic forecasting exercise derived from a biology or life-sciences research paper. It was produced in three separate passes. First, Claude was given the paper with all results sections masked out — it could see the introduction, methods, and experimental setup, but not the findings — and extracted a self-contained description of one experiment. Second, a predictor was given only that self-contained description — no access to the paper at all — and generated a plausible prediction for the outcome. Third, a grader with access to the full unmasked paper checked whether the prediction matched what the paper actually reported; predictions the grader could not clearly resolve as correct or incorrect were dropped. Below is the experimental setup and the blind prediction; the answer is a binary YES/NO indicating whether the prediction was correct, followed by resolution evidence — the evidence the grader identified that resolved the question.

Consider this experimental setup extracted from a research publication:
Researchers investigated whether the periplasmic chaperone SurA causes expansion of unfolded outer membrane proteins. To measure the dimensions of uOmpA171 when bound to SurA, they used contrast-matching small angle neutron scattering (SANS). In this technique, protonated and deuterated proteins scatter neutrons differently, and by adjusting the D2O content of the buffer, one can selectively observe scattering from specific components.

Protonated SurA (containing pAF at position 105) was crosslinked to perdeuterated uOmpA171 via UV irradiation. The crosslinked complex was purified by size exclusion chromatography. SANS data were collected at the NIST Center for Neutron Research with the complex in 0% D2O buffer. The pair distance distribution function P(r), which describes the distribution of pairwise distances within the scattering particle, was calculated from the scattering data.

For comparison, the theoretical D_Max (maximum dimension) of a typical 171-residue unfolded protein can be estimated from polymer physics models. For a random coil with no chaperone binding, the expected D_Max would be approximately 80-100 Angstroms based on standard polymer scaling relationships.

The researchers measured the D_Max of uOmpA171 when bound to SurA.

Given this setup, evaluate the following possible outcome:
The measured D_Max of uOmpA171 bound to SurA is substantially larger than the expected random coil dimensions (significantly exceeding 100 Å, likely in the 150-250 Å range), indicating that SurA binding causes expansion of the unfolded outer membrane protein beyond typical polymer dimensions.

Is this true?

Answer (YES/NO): YES